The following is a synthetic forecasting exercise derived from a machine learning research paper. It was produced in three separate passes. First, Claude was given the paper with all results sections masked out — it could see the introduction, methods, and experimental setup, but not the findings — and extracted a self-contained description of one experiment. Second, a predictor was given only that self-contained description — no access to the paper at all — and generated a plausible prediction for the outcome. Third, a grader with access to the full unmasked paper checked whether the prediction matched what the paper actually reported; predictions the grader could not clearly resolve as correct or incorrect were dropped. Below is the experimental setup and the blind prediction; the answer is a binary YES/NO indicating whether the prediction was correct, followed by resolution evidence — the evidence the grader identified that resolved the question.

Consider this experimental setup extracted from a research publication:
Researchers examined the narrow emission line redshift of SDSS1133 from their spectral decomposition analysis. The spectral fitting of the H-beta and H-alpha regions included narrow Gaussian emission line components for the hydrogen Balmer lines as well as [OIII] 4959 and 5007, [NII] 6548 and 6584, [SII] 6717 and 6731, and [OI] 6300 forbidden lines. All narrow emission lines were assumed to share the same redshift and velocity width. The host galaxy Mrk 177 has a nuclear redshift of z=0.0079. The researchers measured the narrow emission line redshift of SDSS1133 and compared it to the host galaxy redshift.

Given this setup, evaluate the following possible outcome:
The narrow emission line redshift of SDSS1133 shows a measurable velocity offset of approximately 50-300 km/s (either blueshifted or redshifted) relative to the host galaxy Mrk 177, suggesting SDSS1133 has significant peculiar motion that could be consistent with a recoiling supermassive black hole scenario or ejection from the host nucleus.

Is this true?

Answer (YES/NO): NO